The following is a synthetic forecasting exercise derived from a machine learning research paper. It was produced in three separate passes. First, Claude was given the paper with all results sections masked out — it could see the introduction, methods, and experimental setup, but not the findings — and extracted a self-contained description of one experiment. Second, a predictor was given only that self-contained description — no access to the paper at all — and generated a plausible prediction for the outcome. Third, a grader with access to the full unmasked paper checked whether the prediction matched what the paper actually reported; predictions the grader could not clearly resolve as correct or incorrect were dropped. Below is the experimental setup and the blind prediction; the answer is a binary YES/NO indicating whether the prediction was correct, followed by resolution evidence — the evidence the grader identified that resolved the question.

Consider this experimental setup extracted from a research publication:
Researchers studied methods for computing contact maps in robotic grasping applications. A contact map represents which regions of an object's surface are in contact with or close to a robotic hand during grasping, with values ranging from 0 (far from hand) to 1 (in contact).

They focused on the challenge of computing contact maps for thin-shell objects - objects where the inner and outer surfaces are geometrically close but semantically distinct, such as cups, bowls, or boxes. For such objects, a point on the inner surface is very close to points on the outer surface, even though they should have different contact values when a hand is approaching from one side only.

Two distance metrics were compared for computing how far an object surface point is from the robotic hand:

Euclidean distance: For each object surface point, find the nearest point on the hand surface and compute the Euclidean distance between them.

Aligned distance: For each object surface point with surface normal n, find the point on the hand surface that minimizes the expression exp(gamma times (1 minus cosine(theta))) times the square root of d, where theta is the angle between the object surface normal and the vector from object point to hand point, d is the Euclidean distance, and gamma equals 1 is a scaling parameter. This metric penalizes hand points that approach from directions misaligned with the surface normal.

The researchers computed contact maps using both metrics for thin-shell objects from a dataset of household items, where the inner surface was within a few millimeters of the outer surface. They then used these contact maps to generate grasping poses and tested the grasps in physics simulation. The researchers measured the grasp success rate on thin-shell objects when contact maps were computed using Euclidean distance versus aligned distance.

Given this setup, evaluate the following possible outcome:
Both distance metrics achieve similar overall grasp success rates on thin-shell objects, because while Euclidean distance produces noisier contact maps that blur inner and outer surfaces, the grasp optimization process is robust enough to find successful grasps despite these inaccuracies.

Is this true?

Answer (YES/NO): NO